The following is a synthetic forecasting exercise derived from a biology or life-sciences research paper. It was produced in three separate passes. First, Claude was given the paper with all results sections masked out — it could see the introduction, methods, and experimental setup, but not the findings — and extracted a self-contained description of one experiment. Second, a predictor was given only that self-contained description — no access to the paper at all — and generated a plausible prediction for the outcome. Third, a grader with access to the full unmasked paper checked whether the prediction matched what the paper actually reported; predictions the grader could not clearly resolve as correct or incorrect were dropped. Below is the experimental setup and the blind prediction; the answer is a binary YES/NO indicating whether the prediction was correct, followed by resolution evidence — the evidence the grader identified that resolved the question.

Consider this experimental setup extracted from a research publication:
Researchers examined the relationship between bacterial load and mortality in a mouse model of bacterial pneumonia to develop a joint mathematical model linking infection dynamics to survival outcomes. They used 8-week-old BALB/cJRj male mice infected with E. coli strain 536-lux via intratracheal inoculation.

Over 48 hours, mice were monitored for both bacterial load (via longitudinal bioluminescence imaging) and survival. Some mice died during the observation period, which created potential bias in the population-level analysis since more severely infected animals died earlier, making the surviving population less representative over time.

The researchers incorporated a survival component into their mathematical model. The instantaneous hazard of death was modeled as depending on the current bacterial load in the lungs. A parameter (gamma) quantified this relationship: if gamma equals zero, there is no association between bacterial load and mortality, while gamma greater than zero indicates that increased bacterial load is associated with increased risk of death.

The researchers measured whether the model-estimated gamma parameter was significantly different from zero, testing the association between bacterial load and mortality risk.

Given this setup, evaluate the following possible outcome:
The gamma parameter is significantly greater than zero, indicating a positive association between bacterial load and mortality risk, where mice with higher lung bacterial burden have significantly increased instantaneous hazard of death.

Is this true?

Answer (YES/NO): YES